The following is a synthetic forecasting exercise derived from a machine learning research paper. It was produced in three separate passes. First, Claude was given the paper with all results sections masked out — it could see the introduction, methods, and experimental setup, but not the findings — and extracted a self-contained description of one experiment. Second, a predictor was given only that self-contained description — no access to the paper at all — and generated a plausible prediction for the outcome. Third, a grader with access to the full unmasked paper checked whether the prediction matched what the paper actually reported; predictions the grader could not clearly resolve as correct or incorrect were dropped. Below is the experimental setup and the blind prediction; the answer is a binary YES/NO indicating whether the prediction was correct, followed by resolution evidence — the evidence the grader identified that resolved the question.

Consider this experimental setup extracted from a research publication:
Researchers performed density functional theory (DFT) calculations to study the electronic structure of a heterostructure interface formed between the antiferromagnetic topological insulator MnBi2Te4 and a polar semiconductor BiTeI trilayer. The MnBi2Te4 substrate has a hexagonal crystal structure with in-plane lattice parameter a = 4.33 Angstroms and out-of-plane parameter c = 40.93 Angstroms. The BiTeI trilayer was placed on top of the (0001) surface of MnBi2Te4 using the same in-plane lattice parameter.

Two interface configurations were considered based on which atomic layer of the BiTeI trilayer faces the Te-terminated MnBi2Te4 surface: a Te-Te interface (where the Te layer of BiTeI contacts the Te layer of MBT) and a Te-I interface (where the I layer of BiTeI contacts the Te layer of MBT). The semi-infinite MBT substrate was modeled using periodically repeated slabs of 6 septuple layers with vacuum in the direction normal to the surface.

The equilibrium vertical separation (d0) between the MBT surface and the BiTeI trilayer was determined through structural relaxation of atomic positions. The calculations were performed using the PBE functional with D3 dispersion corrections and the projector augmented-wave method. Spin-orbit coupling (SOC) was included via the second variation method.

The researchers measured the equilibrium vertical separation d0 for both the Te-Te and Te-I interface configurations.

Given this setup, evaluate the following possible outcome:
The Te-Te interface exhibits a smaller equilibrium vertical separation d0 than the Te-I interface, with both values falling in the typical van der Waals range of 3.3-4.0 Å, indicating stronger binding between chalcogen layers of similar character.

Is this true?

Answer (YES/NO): NO